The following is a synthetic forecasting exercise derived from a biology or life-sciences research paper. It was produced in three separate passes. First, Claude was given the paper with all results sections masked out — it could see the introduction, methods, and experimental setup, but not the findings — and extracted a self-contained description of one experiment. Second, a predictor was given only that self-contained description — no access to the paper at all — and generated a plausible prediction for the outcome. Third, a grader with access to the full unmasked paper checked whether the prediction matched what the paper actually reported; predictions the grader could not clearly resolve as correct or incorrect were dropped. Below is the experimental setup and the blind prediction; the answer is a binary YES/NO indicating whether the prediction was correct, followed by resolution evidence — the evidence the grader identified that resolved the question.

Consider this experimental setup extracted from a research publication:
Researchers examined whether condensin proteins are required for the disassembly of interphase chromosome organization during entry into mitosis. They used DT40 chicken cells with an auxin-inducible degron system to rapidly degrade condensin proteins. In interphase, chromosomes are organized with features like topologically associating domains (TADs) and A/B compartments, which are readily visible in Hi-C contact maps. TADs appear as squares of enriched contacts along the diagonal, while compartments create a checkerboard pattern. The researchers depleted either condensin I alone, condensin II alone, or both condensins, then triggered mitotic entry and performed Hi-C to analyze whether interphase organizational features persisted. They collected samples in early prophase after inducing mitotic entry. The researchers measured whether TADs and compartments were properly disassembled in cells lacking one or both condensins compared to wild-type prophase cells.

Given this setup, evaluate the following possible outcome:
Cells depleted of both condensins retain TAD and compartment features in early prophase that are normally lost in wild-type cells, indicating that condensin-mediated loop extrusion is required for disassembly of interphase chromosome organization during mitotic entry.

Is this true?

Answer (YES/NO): YES